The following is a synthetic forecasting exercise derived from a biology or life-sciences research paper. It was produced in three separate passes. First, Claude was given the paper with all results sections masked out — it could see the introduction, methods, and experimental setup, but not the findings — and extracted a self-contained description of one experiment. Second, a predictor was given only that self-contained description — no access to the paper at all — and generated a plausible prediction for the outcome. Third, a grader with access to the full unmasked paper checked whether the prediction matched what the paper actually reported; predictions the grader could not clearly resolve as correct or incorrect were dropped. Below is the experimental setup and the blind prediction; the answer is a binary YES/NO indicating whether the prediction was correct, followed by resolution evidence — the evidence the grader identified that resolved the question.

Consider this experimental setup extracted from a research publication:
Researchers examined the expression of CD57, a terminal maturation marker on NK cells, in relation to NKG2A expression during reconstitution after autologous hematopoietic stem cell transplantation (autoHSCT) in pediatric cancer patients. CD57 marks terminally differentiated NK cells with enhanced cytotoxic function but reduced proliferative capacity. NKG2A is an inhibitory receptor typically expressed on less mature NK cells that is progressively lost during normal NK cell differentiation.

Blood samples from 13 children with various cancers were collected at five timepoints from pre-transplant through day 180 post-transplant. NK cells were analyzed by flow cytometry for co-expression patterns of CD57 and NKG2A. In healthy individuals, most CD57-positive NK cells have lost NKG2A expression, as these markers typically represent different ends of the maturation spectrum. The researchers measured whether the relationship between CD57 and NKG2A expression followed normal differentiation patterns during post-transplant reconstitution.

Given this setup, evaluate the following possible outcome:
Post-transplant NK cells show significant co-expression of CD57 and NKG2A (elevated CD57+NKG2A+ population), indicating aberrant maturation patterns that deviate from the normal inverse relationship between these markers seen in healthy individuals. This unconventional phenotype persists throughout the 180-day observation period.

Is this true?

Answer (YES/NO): NO